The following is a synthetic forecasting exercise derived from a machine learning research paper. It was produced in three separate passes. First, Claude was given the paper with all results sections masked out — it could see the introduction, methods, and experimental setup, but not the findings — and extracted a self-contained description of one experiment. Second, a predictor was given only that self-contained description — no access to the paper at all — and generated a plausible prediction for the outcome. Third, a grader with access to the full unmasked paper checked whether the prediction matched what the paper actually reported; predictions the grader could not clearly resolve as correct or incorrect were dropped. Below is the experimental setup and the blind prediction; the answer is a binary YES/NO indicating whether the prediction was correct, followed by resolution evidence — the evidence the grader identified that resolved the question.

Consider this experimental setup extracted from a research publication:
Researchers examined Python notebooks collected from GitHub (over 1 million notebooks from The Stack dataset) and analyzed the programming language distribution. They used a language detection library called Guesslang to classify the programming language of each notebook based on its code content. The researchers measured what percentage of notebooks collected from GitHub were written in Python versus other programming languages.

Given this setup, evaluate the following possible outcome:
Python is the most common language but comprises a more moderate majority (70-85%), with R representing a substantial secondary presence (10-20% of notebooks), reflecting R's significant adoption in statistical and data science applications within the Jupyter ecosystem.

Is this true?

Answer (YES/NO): NO